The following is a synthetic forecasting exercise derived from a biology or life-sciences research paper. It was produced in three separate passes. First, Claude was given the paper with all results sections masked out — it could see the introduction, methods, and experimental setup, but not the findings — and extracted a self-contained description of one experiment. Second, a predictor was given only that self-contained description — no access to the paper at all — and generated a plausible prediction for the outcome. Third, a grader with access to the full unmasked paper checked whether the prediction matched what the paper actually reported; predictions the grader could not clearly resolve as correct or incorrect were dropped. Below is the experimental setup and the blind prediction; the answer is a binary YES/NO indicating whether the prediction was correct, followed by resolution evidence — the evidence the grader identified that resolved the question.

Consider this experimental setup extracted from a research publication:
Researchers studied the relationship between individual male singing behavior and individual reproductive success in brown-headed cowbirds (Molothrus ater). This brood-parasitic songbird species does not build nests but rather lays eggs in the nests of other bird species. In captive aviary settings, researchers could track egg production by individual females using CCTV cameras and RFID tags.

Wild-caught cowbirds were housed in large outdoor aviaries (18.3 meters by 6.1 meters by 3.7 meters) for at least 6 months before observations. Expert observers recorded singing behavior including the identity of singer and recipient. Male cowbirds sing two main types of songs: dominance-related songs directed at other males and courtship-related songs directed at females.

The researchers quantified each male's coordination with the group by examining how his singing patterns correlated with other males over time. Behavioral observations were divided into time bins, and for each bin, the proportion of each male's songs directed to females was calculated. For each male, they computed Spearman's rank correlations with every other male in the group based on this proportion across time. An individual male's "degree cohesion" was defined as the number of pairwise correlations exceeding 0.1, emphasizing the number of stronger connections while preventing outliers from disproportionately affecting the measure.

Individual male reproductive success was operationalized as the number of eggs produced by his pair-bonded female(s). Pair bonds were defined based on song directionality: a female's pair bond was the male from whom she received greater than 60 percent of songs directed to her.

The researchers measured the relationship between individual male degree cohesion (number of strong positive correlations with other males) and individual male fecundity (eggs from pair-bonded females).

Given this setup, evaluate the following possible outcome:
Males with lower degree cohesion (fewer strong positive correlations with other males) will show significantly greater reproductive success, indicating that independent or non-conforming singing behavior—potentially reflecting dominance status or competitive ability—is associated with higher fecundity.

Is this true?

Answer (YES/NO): NO